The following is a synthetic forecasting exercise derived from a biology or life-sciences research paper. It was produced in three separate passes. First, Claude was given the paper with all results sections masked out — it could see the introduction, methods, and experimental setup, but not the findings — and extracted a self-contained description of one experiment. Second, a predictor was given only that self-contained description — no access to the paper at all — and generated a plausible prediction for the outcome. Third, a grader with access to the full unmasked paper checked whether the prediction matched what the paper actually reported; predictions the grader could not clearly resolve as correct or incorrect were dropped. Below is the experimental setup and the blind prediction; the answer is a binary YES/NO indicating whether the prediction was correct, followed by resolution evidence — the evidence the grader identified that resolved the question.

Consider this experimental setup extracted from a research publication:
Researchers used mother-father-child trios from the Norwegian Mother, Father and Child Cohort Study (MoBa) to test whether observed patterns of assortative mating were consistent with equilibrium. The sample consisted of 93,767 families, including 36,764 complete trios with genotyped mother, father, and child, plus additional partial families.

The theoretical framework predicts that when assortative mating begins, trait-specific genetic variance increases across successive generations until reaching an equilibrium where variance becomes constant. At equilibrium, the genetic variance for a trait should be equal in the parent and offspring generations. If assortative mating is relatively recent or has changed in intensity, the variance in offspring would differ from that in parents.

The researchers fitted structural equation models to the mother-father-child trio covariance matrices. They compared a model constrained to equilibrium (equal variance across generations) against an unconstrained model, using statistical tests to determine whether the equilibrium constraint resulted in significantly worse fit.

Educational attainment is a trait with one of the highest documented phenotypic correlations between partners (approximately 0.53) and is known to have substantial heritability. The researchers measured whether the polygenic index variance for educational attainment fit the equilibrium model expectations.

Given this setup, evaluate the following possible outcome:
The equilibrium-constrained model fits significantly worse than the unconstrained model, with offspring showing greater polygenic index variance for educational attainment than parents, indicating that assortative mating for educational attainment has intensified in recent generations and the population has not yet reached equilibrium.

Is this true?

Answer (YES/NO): NO